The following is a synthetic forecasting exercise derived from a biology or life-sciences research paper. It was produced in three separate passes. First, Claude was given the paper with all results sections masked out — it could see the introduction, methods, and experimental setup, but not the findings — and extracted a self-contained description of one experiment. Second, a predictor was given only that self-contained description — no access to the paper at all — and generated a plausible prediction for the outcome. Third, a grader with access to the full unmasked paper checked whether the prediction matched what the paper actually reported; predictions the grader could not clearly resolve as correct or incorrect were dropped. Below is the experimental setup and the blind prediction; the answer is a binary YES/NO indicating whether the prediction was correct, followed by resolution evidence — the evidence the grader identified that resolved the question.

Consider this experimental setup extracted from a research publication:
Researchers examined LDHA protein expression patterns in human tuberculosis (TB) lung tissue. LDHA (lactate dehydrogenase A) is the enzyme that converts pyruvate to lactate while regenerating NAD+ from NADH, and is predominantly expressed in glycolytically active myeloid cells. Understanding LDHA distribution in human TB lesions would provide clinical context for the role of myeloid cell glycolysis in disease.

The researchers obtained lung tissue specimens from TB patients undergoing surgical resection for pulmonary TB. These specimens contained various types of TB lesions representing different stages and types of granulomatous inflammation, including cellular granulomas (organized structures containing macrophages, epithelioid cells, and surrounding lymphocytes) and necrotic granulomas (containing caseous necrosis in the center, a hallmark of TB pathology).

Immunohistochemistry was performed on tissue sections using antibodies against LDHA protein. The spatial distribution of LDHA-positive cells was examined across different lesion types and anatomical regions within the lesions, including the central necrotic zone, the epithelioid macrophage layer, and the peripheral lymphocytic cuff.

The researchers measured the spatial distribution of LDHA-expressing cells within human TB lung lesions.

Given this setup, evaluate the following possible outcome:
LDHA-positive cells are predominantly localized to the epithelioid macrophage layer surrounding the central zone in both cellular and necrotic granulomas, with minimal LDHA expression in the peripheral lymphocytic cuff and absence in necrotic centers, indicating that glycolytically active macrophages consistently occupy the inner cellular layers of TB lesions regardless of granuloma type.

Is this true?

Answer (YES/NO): NO